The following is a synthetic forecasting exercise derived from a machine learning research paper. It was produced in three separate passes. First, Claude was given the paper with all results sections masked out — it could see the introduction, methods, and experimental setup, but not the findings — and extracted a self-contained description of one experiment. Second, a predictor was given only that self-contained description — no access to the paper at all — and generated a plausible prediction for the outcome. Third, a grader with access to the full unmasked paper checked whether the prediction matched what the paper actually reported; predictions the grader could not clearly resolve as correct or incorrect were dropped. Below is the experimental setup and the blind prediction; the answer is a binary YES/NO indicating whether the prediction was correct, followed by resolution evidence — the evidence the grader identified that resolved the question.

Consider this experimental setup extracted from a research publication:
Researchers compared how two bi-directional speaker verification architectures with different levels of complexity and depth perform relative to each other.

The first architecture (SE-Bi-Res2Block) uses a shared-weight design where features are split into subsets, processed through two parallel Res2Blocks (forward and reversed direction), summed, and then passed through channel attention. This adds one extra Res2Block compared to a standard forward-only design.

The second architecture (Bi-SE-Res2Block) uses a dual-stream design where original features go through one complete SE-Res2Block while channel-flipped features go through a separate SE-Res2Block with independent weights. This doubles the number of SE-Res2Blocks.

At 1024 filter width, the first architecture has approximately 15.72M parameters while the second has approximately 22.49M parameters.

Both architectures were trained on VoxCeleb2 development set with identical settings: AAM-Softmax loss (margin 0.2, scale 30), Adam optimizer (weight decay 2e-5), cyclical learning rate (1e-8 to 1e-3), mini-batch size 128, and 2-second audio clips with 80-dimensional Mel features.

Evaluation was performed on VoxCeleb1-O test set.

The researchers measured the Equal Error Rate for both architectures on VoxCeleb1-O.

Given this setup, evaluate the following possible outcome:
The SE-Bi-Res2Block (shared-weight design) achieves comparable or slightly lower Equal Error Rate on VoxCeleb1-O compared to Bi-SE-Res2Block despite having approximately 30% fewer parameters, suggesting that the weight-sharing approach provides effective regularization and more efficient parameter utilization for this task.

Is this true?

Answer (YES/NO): NO